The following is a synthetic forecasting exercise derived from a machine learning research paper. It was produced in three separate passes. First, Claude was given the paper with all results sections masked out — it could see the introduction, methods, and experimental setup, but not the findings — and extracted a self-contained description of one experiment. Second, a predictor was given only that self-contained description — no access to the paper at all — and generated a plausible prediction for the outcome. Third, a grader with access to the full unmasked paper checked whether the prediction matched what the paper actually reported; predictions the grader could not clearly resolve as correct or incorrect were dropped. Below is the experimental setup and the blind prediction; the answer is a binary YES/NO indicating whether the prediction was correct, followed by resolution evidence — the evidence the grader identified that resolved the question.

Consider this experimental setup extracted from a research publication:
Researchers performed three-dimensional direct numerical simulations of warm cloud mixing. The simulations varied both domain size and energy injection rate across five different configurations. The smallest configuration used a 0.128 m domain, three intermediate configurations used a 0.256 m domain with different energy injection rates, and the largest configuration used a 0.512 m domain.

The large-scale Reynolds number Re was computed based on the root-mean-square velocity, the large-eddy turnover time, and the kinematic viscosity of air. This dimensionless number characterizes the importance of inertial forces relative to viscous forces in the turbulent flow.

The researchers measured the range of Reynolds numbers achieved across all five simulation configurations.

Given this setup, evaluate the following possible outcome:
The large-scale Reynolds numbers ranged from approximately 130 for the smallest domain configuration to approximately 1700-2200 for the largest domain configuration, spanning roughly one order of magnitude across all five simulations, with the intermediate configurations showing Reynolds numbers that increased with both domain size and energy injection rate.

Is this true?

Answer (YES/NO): NO